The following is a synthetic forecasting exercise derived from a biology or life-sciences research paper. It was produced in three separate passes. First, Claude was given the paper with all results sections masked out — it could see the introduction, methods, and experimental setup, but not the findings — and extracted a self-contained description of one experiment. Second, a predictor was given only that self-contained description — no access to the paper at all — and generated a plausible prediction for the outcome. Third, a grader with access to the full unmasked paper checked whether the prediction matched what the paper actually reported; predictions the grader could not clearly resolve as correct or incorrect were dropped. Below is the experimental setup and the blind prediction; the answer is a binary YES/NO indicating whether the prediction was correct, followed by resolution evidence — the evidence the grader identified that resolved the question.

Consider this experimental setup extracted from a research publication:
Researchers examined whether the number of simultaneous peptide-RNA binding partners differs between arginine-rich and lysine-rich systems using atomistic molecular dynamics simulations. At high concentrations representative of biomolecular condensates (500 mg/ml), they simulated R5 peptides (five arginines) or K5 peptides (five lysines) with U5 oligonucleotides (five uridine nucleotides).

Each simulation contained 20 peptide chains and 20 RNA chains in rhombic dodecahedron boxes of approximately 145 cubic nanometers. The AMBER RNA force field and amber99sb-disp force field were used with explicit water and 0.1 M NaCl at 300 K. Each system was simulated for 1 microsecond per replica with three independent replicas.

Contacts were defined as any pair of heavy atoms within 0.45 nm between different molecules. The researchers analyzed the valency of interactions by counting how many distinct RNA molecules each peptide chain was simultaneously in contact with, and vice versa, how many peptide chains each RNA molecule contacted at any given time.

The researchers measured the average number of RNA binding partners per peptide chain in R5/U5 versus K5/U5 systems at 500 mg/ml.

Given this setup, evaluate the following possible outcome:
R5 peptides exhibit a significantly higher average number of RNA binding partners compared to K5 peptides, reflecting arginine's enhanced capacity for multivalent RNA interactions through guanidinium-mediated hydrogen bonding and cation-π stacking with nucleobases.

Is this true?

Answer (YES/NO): YES